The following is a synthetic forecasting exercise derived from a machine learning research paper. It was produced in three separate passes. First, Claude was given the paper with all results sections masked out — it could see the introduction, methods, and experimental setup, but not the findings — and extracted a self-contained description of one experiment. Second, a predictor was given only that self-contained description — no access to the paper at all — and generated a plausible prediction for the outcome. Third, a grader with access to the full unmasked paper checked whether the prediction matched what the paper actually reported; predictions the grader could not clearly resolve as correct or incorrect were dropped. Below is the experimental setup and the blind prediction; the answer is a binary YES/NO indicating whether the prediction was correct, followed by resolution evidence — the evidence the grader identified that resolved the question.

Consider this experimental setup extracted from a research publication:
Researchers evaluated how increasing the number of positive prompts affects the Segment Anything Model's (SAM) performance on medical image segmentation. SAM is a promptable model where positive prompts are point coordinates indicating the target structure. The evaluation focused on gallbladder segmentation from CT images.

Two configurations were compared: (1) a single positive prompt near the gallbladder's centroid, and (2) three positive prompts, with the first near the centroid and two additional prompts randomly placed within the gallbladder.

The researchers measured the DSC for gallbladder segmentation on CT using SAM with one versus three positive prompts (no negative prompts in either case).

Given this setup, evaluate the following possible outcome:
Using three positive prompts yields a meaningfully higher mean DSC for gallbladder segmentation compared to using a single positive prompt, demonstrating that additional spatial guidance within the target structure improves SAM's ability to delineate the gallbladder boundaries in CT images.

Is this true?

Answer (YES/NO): YES